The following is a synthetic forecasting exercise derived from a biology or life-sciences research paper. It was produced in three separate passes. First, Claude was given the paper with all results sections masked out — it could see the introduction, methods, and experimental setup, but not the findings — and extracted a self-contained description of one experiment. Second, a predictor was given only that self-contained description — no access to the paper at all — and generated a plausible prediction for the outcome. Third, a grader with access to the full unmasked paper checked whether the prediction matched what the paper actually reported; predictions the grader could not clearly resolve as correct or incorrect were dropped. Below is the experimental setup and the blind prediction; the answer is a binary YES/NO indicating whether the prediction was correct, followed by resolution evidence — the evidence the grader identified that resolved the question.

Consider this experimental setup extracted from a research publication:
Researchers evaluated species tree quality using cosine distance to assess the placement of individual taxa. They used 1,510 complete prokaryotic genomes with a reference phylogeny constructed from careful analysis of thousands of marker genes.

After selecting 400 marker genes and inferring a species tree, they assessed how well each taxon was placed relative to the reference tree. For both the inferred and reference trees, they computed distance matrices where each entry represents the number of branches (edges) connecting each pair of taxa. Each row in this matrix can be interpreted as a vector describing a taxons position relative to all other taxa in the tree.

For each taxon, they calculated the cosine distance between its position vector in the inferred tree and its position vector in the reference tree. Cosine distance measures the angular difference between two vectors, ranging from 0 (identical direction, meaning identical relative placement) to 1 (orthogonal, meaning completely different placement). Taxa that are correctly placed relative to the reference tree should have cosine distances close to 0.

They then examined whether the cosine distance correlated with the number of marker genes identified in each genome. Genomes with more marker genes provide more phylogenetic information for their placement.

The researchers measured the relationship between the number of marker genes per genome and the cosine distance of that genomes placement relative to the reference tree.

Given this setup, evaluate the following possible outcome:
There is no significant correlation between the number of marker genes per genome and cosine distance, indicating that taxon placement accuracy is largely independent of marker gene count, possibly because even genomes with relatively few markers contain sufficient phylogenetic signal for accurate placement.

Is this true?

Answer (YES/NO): NO